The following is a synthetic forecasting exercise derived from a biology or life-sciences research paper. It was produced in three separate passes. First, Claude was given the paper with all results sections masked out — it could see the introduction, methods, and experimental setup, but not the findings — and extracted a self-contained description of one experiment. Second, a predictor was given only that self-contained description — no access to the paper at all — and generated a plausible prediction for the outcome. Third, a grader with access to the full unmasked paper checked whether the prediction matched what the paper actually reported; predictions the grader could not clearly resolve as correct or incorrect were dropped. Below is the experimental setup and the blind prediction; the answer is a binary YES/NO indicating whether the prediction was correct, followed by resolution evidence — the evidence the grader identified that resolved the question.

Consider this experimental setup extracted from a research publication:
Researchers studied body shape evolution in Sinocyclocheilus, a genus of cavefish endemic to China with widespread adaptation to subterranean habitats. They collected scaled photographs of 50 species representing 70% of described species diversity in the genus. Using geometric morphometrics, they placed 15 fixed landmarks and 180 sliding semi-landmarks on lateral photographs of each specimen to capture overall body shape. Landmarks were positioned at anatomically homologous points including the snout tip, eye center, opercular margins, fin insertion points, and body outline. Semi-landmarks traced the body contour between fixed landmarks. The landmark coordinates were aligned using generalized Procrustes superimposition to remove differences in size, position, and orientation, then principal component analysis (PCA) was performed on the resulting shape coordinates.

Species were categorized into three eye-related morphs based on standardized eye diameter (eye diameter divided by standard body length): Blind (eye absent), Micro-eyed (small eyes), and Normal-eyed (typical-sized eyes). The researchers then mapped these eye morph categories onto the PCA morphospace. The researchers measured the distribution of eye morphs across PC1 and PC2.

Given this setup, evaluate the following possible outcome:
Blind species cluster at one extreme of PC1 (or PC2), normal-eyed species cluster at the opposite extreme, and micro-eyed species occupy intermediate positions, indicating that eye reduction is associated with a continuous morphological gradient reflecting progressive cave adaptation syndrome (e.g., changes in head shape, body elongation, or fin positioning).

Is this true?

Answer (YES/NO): NO